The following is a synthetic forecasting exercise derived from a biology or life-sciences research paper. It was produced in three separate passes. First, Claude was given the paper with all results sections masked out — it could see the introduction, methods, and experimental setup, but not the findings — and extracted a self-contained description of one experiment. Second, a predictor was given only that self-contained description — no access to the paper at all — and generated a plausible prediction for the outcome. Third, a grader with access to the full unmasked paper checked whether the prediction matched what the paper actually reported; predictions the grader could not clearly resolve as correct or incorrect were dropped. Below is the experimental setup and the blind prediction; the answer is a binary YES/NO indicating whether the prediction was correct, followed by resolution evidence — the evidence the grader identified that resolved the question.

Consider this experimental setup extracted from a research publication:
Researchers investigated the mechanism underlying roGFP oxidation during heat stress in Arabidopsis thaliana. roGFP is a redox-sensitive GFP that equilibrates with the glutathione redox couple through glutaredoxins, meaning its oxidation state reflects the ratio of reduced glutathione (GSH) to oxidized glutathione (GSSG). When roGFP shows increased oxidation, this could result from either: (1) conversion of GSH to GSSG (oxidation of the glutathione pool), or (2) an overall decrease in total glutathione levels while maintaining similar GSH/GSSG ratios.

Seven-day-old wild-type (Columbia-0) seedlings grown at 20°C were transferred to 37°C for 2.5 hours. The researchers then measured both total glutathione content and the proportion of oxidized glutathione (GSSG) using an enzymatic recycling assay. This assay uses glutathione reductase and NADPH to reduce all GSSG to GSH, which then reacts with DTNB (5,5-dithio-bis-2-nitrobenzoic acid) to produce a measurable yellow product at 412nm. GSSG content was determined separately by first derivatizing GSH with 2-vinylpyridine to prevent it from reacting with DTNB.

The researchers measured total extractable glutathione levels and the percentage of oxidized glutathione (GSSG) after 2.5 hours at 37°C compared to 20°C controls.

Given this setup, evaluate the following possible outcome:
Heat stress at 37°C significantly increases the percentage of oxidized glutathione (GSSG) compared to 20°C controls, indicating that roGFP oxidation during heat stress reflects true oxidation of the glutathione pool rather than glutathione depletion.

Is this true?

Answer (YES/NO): NO